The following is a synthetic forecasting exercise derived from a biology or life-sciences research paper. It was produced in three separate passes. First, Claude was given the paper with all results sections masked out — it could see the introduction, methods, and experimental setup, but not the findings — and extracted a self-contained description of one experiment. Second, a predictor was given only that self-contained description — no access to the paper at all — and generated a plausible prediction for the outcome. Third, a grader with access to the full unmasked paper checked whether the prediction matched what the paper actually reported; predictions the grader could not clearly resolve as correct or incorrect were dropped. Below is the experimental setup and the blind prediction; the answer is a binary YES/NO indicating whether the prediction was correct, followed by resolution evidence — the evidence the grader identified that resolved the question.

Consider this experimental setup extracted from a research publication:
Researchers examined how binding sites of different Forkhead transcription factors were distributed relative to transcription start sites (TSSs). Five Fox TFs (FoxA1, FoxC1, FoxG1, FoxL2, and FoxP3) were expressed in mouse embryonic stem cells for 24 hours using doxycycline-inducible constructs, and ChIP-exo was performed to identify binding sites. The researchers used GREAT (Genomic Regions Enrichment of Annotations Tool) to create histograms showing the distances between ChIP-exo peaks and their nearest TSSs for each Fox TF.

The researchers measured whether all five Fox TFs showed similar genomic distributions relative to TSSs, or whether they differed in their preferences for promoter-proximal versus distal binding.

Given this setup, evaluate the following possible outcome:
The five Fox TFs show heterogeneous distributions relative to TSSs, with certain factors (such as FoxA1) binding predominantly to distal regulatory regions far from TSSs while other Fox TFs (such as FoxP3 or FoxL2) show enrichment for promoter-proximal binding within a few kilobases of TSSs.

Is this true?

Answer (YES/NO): NO